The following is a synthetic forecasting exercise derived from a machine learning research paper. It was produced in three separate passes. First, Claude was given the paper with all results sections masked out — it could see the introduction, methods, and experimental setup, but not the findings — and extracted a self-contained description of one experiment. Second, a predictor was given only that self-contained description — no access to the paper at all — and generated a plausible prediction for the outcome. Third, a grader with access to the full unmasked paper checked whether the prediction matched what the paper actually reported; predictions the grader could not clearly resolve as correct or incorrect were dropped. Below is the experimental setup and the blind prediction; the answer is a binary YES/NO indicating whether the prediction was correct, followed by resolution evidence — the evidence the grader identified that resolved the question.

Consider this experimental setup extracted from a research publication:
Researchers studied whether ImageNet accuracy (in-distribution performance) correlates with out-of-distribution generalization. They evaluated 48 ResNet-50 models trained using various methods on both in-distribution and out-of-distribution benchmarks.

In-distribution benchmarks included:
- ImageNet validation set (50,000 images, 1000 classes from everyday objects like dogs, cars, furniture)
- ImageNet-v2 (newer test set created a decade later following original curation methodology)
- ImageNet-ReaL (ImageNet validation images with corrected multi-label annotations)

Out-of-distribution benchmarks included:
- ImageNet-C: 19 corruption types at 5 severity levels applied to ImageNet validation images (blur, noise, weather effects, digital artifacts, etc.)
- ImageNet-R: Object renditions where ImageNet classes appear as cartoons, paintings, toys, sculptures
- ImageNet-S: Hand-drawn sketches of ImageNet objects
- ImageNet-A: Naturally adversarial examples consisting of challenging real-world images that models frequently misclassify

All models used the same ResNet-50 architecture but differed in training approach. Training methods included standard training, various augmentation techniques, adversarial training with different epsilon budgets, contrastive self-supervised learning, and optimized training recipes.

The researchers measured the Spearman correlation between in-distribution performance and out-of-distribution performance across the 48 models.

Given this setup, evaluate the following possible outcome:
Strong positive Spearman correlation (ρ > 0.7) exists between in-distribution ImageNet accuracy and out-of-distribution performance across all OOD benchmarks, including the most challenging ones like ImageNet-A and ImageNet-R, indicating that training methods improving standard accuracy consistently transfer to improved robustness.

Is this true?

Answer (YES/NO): NO